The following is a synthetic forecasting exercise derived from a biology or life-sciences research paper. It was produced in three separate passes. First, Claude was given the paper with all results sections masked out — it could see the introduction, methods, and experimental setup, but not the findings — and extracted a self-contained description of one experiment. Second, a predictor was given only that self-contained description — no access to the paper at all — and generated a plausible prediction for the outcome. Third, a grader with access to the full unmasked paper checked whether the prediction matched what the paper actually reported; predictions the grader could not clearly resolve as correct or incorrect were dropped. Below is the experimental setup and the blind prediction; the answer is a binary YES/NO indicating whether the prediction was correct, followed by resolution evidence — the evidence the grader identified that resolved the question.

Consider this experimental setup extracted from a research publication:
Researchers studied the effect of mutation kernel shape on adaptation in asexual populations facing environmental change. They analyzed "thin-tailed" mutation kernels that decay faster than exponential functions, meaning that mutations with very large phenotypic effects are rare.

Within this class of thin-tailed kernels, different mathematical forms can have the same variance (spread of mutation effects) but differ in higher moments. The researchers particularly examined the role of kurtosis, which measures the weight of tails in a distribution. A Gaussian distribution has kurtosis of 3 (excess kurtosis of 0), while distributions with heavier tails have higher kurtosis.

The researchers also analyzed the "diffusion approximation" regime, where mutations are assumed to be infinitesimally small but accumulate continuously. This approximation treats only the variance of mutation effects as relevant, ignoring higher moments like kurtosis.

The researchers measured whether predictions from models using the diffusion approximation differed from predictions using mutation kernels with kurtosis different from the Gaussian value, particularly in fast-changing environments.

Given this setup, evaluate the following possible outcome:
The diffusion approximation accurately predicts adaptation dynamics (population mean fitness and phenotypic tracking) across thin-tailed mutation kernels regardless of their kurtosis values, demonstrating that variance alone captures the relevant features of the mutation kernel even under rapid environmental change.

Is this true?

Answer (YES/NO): NO